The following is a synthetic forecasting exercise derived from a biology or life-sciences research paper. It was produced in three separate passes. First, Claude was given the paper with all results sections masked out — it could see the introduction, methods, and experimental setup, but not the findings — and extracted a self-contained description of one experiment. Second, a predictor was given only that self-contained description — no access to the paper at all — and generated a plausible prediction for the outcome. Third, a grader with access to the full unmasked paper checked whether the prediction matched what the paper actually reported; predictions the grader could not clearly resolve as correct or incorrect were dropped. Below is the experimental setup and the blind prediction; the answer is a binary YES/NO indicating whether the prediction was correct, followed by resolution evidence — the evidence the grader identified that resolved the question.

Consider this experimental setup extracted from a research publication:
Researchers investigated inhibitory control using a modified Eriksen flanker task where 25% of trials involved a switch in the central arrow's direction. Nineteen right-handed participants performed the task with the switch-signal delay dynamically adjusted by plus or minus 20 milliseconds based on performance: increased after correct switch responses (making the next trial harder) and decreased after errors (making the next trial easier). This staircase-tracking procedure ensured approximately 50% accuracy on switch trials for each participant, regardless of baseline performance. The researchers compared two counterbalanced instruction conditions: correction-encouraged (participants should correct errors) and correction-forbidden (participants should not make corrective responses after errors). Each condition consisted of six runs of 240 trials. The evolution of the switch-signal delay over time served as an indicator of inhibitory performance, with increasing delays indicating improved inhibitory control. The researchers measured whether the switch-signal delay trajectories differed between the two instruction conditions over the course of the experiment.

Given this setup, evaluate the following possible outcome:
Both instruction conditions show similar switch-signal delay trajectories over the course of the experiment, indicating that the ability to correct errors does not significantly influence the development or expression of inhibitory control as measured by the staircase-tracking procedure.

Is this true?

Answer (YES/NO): YES